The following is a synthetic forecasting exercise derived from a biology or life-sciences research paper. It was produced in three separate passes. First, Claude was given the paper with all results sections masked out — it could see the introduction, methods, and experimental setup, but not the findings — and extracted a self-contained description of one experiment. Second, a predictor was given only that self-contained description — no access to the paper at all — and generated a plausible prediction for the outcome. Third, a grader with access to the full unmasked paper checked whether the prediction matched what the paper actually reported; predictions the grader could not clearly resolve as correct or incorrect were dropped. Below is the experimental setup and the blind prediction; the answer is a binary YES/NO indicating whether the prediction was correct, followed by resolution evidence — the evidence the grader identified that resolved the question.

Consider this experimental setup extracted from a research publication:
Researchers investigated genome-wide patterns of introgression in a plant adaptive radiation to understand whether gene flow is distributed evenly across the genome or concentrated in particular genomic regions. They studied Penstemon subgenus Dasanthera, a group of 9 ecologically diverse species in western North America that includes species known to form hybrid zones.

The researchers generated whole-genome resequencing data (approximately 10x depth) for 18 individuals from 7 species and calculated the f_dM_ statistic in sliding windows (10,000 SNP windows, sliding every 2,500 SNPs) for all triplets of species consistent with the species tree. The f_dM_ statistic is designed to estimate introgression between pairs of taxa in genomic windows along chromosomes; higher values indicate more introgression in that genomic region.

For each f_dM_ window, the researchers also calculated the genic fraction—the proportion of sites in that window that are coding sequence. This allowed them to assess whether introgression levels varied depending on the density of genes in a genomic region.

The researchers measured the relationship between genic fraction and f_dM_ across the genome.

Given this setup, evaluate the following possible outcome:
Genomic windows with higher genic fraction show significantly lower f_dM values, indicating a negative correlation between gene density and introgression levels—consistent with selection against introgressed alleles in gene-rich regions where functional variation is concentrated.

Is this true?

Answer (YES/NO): YES